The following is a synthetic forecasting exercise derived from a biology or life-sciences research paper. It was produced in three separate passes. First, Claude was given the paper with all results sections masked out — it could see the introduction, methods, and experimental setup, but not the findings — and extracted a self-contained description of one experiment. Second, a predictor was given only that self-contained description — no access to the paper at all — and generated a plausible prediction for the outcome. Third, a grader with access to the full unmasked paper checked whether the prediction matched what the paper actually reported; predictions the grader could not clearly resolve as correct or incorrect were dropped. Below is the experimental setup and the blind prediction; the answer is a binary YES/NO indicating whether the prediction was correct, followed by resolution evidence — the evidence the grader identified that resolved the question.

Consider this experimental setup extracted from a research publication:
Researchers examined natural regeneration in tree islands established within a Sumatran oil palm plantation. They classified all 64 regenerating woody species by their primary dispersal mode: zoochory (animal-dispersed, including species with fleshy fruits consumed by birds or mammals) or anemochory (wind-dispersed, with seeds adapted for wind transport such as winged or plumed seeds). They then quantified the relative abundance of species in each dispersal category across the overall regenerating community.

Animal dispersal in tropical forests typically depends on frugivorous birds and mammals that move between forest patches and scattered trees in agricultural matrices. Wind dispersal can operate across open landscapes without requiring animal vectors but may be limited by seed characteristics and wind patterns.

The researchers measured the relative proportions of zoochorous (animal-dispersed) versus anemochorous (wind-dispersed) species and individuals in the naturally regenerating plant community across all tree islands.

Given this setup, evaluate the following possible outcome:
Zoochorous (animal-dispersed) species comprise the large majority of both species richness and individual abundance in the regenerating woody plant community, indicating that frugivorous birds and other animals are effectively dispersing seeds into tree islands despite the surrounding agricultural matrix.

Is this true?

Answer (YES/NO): YES